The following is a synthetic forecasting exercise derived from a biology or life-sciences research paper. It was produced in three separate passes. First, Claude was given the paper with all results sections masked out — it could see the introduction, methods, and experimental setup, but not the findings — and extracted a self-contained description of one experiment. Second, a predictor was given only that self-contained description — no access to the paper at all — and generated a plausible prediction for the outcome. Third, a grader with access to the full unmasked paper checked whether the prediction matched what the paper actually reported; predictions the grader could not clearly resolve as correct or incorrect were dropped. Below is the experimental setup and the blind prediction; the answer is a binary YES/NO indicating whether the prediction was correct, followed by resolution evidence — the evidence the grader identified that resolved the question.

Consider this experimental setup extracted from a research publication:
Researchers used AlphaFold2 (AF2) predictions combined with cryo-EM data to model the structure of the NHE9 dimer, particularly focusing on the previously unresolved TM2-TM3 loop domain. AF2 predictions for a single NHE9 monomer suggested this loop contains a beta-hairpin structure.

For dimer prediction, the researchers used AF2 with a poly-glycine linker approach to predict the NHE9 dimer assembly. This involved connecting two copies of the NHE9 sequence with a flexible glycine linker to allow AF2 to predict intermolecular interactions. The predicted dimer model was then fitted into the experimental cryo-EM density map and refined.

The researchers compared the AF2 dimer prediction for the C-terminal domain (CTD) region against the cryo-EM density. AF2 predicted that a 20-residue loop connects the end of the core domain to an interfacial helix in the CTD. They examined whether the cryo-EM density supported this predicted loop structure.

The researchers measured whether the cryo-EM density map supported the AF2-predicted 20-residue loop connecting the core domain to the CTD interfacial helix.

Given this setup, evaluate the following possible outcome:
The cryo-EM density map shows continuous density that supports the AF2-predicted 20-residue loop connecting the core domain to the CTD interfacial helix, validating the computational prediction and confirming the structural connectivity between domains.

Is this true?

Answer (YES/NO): NO